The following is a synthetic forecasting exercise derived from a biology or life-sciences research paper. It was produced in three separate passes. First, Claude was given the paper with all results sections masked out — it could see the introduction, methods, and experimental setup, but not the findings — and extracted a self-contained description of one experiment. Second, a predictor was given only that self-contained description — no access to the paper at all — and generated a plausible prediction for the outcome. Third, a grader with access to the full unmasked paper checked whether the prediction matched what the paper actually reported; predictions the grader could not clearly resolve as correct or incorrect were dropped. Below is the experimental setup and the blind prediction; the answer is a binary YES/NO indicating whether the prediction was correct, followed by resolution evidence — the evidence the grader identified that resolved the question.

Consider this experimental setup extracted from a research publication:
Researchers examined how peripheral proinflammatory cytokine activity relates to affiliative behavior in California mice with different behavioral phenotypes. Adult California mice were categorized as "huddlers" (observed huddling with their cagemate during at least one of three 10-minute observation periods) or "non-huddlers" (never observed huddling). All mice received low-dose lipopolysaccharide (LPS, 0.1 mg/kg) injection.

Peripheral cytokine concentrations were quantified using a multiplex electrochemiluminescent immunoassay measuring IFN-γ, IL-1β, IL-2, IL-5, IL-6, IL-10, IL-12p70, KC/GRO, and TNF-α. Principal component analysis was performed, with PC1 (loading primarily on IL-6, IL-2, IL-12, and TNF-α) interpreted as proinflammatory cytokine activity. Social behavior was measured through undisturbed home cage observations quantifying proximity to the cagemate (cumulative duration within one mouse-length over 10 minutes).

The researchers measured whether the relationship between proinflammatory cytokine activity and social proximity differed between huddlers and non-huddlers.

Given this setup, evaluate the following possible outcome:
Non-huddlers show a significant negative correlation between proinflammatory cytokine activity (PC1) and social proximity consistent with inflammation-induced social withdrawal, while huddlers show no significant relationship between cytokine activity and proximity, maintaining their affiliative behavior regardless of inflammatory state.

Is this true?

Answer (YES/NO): NO